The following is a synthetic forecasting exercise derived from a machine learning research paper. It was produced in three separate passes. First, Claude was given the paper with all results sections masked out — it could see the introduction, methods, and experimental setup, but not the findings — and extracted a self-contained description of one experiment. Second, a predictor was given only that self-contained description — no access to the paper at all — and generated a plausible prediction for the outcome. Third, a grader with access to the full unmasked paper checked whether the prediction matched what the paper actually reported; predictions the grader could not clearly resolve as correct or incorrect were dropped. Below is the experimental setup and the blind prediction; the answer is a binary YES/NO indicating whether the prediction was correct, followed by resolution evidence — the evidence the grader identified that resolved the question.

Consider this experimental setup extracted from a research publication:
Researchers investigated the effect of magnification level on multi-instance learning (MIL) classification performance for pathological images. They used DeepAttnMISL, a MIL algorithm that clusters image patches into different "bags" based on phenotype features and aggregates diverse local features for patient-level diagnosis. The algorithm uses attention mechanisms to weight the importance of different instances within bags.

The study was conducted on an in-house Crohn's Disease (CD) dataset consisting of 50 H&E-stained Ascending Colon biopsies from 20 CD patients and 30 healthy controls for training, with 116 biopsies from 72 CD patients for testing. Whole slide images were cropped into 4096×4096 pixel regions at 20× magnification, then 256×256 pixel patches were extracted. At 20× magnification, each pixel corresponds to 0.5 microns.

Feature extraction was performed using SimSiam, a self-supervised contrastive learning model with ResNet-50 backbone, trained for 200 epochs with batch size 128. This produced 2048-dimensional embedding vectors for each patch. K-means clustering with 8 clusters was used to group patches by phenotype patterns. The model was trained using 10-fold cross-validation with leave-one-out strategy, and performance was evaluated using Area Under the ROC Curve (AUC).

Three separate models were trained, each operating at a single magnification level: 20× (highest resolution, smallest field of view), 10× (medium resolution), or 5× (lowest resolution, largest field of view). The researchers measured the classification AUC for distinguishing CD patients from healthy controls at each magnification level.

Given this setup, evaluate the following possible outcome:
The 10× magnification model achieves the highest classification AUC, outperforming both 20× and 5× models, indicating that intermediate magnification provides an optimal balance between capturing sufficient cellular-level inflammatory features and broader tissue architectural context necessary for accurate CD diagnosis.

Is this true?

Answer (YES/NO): NO